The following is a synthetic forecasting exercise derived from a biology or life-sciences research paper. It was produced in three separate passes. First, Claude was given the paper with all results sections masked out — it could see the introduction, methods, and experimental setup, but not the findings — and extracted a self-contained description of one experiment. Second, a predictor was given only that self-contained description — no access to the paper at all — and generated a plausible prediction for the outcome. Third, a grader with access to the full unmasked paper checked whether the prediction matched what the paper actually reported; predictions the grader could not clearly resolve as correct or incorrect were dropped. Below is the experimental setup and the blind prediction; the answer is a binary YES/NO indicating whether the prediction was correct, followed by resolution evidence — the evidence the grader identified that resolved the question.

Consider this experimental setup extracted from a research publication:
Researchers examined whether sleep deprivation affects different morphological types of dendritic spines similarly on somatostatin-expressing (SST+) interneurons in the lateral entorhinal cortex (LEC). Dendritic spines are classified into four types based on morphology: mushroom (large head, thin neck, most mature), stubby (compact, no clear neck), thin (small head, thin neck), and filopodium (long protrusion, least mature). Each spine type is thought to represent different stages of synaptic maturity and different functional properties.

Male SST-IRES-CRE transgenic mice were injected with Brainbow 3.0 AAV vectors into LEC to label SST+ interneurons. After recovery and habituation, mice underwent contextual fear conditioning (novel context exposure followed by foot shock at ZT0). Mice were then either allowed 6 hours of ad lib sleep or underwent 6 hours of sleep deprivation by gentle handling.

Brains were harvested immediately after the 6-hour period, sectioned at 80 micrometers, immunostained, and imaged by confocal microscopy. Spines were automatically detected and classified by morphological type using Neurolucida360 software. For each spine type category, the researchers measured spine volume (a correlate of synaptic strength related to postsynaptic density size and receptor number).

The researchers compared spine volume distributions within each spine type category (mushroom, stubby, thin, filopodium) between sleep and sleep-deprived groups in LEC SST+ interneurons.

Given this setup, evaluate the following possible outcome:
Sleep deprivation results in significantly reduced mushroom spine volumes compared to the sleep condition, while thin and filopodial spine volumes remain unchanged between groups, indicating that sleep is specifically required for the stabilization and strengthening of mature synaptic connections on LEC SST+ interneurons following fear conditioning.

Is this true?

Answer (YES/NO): NO